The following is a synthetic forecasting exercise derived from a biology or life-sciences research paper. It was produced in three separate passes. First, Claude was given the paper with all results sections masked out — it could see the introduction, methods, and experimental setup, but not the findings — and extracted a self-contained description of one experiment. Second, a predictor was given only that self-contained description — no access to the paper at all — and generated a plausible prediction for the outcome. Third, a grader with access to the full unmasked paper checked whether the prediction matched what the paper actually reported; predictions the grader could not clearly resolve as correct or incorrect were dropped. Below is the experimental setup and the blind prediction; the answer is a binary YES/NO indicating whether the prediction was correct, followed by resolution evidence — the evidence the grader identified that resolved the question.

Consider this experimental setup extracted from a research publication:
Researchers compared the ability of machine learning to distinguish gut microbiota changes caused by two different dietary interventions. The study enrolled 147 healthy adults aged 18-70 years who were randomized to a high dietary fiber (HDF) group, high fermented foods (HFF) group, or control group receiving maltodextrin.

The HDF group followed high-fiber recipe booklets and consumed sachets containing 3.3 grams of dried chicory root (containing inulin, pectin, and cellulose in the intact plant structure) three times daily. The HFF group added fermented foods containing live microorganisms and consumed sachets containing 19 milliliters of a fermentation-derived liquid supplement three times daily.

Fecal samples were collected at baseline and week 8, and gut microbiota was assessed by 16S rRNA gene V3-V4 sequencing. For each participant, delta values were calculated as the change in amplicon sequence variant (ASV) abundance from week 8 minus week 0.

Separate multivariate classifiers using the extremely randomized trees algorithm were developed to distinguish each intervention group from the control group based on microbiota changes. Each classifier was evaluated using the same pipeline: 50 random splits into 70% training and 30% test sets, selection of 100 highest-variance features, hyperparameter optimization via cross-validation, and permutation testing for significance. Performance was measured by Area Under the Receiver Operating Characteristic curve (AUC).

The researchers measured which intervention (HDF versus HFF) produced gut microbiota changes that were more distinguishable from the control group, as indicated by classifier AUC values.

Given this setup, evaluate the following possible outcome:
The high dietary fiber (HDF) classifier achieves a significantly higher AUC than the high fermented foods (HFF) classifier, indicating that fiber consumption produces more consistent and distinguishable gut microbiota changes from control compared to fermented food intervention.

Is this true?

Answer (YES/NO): NO